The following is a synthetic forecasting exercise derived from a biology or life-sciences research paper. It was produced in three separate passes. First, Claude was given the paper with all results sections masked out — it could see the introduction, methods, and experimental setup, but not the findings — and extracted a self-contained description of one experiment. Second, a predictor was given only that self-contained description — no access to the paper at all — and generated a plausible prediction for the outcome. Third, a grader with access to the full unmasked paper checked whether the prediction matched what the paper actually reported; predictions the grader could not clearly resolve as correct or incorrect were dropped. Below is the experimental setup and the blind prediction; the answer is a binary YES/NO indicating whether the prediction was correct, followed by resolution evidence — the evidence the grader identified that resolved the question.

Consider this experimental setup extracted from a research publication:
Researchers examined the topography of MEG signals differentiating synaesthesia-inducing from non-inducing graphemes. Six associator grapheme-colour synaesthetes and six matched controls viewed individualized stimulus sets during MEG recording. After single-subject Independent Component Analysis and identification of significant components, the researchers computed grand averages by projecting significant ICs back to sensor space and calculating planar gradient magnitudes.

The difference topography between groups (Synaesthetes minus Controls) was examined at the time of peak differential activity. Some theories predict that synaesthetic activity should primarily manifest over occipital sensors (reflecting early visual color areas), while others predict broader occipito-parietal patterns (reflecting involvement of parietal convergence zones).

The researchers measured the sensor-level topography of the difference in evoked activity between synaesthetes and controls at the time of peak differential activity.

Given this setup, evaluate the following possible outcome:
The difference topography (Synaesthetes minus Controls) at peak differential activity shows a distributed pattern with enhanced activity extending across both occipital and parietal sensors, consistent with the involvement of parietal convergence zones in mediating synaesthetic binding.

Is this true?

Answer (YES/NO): YES